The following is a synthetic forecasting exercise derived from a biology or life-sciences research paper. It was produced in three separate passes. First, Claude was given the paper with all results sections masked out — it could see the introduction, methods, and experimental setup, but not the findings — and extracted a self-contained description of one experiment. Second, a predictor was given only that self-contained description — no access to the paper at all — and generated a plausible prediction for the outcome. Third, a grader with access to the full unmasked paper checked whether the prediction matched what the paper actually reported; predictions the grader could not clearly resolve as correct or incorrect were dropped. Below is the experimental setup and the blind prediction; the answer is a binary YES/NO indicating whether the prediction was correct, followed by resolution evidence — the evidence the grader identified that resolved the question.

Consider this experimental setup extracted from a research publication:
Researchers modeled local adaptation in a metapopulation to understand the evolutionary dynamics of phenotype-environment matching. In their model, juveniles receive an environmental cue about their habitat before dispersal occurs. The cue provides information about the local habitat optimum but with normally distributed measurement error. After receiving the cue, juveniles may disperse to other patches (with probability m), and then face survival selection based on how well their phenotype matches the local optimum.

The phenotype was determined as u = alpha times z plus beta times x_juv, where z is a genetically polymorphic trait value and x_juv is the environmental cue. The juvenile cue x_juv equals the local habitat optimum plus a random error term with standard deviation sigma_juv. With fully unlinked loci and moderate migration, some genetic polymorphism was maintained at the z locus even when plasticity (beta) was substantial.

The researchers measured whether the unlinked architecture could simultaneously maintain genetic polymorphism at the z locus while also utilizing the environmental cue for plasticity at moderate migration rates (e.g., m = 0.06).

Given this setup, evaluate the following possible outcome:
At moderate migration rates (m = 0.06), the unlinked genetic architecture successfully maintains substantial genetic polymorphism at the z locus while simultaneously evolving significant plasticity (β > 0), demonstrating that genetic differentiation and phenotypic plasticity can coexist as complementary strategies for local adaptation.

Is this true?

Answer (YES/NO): YES